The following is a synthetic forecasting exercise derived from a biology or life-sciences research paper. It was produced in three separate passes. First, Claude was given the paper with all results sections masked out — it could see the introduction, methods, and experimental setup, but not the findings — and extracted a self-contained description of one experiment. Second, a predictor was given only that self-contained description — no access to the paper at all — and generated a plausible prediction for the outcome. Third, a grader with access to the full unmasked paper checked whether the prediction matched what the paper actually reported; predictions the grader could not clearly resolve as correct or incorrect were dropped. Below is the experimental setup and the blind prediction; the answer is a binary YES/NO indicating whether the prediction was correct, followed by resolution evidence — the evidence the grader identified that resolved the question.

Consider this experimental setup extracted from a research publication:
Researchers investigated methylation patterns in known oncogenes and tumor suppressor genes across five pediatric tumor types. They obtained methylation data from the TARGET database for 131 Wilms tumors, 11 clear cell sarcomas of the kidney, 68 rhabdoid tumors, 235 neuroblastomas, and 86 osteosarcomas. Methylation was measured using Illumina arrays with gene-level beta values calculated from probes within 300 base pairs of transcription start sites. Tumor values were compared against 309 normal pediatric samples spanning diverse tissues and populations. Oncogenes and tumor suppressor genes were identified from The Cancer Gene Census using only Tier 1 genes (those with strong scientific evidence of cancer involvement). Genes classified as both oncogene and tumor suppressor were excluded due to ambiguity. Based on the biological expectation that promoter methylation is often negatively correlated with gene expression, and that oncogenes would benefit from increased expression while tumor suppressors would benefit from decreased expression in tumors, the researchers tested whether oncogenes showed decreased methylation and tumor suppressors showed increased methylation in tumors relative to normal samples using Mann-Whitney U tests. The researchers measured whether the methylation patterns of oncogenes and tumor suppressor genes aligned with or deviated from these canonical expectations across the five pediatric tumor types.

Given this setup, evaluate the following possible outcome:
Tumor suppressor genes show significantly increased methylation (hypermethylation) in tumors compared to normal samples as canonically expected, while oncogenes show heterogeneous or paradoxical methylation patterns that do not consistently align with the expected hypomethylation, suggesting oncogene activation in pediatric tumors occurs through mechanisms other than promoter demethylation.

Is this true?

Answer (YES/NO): NO